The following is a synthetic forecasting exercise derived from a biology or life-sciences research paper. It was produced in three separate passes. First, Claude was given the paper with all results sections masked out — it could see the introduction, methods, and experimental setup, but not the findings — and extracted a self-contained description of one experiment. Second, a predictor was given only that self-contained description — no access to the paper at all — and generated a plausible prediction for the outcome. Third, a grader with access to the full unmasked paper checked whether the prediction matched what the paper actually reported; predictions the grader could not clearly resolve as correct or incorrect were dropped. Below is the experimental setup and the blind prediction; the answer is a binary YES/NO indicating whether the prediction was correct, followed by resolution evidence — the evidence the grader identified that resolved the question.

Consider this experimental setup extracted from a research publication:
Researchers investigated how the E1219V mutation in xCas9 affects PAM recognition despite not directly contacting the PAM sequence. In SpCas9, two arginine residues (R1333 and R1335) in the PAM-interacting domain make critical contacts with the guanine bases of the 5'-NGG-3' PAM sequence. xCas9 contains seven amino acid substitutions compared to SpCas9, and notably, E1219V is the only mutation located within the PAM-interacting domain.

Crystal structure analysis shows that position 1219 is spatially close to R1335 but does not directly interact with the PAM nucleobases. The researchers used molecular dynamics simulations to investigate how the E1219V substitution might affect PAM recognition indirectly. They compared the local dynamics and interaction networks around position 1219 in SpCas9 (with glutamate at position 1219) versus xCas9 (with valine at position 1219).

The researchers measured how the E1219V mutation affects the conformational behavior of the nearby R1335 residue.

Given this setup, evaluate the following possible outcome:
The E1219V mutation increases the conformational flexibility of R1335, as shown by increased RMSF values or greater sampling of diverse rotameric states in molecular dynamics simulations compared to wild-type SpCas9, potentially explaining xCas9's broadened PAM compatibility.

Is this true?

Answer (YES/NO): YES